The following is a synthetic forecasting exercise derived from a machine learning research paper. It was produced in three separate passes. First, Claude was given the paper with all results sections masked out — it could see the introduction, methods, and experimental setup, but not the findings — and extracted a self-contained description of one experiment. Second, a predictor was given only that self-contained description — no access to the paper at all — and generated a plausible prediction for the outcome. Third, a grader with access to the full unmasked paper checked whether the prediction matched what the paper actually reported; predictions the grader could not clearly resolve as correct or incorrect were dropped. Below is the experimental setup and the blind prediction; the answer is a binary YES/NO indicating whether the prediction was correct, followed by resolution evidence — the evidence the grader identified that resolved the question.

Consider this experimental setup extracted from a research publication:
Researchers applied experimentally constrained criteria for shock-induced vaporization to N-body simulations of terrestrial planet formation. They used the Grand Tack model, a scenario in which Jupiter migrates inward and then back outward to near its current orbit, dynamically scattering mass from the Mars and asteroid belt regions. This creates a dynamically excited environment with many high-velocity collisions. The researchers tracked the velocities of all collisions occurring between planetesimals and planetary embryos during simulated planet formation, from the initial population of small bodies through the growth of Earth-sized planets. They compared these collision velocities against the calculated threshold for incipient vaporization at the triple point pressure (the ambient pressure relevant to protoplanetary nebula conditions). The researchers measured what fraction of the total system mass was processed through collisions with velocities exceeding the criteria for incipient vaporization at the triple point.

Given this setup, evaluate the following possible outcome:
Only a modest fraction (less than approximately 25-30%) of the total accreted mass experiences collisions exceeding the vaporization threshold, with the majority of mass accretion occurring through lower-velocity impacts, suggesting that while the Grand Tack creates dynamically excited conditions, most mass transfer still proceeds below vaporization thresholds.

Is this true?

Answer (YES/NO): NO